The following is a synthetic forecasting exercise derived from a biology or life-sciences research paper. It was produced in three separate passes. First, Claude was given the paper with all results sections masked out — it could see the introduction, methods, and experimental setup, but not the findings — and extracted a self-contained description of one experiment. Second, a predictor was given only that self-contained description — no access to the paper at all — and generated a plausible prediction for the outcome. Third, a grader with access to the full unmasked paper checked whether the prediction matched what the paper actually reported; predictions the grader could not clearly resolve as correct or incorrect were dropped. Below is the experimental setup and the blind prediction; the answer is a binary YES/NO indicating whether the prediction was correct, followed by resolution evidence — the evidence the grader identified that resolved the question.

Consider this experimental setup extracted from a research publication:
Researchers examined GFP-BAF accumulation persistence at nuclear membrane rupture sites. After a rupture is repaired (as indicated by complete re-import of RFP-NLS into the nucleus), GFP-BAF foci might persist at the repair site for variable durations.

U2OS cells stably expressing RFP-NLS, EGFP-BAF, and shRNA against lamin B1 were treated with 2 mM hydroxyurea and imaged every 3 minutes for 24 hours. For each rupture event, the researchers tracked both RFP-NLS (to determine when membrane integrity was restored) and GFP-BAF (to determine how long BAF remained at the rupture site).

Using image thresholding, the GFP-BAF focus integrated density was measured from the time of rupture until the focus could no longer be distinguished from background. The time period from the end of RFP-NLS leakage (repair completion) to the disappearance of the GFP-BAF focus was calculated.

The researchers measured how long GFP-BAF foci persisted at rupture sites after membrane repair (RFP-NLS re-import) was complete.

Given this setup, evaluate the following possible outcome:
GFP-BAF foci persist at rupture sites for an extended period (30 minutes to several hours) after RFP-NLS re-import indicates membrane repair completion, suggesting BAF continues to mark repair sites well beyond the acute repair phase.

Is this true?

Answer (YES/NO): YES